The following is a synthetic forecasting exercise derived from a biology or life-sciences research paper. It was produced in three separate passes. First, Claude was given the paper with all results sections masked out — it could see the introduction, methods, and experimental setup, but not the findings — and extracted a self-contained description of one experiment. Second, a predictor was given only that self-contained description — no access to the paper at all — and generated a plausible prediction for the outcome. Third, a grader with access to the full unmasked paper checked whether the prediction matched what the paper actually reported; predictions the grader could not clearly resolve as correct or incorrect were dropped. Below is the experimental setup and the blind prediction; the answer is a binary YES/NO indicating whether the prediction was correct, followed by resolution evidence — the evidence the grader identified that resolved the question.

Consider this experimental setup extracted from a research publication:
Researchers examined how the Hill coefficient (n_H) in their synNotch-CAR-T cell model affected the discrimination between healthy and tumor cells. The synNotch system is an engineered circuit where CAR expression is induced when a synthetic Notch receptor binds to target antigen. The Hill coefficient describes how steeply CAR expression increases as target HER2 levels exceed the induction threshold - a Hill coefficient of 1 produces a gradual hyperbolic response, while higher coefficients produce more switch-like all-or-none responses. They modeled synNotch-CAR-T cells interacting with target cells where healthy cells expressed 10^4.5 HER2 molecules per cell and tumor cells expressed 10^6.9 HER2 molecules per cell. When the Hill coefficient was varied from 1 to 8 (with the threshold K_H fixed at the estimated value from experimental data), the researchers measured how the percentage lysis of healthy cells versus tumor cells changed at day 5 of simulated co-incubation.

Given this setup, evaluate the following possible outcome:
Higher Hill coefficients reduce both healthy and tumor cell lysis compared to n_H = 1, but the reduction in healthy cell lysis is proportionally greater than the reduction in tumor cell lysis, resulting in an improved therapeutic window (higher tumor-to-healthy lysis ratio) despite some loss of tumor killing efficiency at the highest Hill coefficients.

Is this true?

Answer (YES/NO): NO